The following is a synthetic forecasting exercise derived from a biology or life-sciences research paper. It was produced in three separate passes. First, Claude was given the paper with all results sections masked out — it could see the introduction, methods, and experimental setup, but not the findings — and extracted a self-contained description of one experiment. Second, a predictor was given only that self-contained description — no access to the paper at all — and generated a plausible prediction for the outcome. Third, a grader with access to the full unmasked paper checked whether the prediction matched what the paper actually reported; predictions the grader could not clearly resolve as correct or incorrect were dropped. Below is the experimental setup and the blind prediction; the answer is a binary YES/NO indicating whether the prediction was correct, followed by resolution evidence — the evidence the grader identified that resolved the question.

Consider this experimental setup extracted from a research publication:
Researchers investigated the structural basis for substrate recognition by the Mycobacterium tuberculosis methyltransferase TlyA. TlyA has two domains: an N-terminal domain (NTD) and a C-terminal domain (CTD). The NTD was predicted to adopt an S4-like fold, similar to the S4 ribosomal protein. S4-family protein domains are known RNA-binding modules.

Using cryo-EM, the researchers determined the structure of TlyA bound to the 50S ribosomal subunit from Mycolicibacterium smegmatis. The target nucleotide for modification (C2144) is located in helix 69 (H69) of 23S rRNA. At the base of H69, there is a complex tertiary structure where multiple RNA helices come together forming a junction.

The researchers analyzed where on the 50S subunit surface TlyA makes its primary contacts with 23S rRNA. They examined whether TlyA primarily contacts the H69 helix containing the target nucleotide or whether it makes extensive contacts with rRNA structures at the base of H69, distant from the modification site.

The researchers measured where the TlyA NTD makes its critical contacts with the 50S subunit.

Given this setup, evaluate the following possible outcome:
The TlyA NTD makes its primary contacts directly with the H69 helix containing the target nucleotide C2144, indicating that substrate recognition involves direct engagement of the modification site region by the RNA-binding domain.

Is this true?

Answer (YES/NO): NO